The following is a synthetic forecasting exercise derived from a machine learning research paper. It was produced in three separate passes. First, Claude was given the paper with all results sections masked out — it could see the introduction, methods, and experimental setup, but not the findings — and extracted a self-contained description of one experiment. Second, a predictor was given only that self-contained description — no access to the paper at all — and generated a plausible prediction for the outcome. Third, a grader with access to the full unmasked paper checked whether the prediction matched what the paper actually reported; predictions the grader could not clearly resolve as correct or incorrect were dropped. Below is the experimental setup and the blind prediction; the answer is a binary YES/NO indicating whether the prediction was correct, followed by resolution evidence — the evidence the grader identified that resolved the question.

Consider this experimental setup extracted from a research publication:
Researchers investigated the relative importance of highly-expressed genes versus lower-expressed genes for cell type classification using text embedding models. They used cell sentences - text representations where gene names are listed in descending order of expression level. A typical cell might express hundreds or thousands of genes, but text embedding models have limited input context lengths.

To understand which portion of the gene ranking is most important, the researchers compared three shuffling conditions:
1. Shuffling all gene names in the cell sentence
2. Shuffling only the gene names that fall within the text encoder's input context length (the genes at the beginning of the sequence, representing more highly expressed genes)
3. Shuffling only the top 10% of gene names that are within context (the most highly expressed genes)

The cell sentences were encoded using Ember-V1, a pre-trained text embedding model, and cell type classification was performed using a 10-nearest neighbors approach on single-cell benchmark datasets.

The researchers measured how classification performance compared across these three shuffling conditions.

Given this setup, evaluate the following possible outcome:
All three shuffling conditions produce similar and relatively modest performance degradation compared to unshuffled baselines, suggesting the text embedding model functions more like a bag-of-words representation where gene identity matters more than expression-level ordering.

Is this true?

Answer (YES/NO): NO